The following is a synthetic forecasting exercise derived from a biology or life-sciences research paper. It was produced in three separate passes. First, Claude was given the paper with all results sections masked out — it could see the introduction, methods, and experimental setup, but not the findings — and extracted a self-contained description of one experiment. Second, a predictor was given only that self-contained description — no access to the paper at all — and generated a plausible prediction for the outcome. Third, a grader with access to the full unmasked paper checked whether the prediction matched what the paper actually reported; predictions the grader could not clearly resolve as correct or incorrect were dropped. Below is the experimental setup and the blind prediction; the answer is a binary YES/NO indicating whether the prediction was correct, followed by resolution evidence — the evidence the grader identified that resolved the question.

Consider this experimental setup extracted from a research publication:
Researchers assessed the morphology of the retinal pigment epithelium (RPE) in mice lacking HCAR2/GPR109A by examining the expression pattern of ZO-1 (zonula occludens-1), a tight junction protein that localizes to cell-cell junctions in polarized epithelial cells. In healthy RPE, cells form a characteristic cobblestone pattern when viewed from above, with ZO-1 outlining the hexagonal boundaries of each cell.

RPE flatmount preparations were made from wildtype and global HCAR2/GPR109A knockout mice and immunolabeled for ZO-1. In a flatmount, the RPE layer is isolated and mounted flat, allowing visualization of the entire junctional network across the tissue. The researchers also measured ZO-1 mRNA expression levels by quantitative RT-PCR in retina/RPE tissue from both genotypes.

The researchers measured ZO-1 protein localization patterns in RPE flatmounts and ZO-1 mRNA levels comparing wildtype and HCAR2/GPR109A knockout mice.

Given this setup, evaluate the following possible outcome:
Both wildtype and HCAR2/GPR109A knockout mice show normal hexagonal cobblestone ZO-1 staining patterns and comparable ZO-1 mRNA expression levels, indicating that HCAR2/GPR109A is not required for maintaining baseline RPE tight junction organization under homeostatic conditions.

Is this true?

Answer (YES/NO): NO